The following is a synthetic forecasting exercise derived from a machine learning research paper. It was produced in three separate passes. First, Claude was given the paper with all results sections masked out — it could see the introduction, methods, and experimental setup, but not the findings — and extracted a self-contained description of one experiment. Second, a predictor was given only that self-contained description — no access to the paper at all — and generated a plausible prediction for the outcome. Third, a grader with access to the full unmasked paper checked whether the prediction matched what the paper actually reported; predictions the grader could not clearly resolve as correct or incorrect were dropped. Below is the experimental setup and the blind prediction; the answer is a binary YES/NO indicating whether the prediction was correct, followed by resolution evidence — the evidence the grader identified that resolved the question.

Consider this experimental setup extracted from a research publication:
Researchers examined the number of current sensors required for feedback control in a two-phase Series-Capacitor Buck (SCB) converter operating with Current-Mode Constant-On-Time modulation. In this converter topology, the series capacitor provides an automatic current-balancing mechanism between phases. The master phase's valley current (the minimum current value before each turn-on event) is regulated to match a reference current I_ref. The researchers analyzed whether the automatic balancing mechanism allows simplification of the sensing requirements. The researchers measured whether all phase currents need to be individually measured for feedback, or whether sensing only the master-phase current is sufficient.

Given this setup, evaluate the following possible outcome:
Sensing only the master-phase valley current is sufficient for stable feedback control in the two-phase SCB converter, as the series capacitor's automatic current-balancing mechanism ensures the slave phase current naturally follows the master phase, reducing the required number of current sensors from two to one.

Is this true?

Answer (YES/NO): YES